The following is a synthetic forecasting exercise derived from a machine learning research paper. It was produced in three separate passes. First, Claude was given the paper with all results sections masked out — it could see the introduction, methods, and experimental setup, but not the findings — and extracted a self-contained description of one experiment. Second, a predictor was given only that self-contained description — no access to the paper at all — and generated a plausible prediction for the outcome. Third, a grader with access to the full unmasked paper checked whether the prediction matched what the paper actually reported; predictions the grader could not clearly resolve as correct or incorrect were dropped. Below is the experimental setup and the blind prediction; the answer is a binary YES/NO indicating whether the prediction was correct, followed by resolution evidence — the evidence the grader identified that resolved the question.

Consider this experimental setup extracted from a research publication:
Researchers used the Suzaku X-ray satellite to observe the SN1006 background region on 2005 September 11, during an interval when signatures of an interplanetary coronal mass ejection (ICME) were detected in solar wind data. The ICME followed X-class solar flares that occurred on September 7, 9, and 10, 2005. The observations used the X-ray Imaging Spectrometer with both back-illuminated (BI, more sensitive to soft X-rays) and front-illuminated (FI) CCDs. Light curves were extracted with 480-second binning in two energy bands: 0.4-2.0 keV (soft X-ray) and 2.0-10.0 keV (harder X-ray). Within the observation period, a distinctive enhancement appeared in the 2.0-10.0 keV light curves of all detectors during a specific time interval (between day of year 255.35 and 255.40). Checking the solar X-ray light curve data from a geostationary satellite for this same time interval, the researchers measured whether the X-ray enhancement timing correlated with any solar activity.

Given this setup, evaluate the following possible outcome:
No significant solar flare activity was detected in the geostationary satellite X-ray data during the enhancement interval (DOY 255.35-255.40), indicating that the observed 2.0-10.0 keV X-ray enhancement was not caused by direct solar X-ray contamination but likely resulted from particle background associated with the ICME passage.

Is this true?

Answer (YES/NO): NO